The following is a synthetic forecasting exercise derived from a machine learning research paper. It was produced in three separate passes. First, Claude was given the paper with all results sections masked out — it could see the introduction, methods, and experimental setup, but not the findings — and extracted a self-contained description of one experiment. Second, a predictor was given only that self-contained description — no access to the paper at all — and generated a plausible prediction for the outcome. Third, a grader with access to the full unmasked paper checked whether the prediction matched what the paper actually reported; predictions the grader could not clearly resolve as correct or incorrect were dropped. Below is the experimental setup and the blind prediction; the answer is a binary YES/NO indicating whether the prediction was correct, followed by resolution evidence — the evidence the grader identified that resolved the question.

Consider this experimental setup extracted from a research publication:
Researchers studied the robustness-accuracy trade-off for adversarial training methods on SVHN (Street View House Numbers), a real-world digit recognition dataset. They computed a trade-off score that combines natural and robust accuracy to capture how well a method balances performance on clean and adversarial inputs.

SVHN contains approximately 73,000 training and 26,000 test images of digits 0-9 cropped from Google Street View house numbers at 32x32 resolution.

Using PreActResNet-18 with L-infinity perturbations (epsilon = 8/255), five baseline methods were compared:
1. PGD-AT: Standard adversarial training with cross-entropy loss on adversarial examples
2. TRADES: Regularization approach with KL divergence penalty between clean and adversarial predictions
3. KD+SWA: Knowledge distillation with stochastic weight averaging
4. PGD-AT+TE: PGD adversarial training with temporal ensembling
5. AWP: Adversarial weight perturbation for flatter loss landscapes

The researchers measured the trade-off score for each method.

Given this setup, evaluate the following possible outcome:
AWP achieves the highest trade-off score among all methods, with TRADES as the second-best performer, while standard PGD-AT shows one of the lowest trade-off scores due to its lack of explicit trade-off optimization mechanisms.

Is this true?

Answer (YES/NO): NO